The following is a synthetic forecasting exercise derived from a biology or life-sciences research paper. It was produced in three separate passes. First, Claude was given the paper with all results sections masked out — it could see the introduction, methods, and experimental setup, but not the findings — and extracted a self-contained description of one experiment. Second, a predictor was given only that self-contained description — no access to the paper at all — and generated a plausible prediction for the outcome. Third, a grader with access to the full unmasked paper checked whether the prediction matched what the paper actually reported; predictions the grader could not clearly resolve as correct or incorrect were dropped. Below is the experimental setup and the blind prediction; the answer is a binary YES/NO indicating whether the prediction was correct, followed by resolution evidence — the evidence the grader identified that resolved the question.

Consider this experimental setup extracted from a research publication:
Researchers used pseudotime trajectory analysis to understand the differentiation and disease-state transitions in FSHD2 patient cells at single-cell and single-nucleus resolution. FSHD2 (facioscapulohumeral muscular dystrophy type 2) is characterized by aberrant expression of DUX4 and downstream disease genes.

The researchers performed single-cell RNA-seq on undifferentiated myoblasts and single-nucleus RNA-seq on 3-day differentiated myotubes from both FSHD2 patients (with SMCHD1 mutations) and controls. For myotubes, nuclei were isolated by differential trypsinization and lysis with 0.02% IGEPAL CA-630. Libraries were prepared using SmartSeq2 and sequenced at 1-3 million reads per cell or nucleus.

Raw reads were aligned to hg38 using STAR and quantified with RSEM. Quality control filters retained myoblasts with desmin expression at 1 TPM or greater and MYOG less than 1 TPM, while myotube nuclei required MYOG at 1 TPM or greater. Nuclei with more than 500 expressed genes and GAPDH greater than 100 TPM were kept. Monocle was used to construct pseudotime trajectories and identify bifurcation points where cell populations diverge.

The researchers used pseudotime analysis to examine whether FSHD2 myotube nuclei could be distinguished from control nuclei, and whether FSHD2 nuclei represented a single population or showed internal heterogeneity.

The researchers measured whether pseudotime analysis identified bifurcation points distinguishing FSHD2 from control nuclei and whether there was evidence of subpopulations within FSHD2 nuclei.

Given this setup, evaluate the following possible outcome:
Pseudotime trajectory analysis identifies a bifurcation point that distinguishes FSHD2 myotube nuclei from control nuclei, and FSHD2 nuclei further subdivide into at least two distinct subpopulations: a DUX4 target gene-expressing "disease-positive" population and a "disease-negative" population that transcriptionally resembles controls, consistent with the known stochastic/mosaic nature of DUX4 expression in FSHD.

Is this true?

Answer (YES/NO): NO